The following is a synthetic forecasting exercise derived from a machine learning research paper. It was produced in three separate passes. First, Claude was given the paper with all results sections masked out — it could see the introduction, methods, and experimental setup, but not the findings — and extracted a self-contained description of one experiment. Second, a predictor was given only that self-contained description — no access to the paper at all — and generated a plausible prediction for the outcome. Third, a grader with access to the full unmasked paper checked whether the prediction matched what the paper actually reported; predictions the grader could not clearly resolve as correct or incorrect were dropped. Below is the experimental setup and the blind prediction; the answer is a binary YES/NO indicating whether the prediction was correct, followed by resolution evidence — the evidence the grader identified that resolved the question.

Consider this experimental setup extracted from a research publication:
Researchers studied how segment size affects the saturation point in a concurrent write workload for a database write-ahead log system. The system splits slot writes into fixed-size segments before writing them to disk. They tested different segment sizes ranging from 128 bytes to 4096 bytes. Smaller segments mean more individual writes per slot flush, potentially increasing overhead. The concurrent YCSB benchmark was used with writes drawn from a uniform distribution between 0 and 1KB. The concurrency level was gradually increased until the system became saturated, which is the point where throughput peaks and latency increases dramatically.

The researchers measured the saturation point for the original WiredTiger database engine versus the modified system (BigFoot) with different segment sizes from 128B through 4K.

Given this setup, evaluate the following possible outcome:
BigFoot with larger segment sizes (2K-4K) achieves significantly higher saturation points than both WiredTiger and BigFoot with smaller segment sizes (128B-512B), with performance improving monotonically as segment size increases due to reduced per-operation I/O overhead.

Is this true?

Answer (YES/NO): NO